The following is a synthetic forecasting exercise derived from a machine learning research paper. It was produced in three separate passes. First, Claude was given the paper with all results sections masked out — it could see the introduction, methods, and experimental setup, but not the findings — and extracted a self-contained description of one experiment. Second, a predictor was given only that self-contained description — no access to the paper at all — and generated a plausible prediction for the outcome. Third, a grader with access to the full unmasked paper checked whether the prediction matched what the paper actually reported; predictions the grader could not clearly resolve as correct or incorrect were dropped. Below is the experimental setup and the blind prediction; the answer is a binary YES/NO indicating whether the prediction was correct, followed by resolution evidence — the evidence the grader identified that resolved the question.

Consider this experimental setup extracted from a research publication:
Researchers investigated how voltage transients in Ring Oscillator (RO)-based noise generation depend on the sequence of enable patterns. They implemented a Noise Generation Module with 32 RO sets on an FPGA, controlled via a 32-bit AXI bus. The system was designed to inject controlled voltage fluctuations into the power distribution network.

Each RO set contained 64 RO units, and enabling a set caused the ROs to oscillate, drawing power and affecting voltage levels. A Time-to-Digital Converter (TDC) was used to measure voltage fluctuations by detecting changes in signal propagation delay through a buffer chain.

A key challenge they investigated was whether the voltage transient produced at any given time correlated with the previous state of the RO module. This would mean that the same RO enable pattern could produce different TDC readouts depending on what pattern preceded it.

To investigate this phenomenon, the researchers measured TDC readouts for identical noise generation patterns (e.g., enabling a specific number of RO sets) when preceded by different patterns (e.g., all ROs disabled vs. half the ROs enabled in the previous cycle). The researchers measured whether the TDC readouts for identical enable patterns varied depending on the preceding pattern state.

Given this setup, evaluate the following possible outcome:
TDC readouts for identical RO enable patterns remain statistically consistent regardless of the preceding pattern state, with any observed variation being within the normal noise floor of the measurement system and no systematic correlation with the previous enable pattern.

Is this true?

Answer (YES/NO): NO